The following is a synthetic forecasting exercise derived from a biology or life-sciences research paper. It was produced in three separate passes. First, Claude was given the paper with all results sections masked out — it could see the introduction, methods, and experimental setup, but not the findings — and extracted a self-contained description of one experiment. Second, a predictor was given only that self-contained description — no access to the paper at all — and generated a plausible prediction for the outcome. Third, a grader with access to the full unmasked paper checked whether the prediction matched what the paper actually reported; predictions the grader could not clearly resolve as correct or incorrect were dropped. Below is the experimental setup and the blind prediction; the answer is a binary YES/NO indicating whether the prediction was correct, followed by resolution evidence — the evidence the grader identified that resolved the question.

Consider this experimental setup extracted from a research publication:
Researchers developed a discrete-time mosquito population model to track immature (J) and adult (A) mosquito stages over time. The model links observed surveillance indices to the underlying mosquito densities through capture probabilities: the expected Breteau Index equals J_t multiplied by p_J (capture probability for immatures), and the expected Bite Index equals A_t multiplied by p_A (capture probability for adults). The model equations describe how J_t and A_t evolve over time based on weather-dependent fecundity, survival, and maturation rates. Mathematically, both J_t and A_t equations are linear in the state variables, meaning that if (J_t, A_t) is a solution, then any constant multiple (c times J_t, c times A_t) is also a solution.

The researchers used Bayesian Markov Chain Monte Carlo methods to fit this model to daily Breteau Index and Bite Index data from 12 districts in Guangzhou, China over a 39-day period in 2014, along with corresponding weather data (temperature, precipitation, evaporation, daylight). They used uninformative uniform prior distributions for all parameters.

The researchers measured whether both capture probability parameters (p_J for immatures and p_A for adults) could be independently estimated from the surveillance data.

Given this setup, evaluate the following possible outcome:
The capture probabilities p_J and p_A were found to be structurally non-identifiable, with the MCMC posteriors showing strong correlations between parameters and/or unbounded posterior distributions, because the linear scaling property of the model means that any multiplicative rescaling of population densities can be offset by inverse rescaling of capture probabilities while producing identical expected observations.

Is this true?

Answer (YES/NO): NO